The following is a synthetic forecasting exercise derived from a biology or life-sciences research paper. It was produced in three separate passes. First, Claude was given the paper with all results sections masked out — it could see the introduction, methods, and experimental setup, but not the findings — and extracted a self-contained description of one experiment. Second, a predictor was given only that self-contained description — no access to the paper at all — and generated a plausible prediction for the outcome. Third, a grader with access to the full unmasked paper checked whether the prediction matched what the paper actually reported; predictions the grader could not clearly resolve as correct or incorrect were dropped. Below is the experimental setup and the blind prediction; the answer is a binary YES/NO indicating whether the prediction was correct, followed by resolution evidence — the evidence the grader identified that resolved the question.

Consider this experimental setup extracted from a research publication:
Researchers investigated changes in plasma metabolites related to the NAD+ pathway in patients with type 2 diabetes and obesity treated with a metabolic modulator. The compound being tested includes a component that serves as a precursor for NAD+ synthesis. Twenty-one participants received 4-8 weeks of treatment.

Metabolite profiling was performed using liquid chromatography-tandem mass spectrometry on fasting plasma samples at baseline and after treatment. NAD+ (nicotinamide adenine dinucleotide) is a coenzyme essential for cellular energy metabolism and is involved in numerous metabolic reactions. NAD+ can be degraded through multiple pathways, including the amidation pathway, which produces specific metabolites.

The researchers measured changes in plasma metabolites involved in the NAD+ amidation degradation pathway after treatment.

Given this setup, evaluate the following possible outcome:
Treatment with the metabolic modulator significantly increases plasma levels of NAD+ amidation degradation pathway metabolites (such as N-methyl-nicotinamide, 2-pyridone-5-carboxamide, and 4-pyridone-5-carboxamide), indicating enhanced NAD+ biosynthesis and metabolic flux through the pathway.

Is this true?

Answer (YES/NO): YES